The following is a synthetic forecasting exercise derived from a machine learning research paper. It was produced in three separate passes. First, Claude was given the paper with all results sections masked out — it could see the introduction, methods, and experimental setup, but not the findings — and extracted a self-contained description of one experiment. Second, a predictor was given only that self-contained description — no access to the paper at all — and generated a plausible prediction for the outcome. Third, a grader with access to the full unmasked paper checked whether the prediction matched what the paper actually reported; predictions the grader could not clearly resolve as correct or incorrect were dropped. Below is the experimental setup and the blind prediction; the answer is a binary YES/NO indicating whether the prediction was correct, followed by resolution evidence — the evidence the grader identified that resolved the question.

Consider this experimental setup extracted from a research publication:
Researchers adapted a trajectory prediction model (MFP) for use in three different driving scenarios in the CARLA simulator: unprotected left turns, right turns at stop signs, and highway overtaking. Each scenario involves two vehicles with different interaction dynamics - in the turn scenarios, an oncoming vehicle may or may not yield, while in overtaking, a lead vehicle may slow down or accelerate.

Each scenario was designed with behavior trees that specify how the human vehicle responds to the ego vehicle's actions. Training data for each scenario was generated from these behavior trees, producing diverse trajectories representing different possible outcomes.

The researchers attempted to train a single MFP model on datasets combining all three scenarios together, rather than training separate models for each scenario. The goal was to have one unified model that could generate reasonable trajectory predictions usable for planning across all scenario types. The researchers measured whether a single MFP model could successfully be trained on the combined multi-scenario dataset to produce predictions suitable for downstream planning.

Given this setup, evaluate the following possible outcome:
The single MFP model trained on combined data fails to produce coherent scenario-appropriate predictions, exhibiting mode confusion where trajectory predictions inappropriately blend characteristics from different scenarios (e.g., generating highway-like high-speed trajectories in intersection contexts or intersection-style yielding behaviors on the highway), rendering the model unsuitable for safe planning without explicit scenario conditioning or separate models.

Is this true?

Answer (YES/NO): YES